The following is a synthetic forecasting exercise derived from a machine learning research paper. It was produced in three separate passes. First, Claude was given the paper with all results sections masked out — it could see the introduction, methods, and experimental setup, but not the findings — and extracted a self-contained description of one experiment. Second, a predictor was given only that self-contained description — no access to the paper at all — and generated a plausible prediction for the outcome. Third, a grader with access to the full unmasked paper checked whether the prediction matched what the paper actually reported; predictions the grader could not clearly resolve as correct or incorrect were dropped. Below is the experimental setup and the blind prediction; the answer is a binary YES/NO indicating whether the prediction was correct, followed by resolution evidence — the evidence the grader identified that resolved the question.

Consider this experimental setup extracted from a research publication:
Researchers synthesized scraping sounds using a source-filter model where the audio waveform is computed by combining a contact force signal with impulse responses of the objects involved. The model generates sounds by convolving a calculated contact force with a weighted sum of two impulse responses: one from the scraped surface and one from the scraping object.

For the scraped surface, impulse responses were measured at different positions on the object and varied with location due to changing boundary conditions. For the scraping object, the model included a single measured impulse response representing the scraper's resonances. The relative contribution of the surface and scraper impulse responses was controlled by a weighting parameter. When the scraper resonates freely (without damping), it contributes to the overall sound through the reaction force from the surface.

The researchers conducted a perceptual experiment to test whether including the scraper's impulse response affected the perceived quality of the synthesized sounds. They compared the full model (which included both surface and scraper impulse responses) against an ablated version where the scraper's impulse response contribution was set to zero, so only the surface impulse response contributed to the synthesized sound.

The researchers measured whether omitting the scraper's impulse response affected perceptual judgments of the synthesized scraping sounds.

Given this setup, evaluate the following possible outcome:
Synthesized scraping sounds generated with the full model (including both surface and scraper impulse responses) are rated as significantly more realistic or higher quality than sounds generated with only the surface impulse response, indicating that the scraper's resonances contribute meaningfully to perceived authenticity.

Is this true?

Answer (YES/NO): NO